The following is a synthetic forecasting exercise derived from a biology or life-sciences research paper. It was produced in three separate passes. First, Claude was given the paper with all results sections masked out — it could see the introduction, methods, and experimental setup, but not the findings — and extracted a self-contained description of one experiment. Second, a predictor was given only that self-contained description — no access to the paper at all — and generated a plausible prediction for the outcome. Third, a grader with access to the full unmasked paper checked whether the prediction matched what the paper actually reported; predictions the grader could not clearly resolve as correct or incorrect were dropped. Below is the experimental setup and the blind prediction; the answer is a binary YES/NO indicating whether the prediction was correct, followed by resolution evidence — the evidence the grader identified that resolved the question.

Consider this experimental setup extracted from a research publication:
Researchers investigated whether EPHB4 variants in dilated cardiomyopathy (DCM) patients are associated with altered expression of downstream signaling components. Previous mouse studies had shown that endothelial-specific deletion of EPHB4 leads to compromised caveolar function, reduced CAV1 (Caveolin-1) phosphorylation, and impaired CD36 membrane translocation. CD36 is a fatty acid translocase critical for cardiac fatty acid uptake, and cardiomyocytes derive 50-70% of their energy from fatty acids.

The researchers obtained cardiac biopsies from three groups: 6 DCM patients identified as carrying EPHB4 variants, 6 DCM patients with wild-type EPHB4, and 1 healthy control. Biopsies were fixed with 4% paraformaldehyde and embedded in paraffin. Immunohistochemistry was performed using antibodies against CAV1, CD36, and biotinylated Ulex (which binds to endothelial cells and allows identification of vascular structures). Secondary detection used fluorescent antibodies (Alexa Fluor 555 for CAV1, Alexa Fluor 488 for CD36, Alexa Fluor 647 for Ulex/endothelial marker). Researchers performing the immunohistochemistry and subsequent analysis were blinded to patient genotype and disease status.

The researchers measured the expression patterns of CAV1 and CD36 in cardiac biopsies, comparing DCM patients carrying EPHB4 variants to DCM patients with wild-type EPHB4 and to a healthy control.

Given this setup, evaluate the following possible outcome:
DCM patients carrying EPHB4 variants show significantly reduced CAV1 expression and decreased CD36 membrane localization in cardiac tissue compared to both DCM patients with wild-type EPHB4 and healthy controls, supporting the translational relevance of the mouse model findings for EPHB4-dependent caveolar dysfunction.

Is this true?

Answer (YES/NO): NO